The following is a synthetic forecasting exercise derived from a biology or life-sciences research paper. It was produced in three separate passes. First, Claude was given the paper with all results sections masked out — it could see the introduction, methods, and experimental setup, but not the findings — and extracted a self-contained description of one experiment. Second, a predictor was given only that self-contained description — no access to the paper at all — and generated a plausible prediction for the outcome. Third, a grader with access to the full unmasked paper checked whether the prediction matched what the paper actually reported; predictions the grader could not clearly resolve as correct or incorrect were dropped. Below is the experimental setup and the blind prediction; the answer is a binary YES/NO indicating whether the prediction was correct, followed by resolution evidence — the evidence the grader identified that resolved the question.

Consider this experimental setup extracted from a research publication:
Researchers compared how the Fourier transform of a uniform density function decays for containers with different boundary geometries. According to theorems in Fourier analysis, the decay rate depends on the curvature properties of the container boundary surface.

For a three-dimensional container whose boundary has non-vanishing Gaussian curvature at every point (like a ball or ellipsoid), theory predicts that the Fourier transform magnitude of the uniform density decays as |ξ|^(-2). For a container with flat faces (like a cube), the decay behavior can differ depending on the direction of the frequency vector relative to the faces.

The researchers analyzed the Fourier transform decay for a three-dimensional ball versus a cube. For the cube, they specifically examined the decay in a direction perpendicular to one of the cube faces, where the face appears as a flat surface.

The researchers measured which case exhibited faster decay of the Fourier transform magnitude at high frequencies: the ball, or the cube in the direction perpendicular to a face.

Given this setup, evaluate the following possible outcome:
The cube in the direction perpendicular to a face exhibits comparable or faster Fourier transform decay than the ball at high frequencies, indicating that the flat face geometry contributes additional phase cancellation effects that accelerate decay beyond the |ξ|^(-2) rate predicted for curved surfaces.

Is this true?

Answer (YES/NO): NO